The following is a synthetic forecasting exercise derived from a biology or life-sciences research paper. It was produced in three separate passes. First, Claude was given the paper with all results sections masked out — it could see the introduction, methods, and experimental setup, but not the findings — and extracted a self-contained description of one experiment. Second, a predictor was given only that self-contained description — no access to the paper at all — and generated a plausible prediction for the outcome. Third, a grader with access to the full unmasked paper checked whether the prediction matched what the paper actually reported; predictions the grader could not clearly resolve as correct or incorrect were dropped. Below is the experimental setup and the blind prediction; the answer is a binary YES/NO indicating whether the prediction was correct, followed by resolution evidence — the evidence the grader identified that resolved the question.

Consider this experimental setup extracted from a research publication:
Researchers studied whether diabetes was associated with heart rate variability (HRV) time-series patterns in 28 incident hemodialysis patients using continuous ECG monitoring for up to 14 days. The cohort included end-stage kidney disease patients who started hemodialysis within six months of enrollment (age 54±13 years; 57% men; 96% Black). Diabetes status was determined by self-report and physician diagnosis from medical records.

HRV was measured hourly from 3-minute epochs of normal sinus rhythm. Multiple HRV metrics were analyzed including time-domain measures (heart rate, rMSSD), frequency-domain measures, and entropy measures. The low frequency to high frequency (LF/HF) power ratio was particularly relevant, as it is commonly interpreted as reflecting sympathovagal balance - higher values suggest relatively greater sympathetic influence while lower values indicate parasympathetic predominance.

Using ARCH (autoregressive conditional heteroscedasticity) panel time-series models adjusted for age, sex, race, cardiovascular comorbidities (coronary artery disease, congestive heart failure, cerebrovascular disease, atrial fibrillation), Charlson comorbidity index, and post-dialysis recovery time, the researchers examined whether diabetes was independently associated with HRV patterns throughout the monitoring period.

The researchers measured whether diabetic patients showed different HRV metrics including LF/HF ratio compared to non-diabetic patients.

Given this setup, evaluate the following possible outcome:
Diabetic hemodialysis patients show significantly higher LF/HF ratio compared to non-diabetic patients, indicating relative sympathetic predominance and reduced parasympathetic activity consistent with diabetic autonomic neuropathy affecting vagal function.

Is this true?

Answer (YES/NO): NO